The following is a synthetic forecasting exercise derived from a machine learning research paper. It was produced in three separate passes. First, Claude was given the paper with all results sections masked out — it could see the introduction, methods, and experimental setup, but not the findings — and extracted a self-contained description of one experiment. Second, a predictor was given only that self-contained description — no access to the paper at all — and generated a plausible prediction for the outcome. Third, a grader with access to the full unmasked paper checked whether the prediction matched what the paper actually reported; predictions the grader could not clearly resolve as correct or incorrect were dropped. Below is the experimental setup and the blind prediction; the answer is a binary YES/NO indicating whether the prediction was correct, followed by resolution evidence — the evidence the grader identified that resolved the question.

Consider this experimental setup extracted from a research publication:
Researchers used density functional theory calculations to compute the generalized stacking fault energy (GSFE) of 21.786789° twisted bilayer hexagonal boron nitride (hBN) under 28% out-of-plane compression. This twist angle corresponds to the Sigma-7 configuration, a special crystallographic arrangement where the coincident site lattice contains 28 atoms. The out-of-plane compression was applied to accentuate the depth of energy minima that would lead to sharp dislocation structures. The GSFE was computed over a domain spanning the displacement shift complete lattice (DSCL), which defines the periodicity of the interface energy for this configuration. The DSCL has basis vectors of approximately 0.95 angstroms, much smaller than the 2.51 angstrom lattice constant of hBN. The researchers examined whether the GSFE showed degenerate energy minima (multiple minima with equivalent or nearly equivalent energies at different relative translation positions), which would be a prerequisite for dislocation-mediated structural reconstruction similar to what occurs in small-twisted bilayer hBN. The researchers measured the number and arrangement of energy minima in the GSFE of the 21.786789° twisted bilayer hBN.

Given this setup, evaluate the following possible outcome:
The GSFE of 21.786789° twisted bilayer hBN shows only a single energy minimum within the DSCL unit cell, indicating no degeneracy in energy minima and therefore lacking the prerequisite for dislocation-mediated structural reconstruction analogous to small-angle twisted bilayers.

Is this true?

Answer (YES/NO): NO